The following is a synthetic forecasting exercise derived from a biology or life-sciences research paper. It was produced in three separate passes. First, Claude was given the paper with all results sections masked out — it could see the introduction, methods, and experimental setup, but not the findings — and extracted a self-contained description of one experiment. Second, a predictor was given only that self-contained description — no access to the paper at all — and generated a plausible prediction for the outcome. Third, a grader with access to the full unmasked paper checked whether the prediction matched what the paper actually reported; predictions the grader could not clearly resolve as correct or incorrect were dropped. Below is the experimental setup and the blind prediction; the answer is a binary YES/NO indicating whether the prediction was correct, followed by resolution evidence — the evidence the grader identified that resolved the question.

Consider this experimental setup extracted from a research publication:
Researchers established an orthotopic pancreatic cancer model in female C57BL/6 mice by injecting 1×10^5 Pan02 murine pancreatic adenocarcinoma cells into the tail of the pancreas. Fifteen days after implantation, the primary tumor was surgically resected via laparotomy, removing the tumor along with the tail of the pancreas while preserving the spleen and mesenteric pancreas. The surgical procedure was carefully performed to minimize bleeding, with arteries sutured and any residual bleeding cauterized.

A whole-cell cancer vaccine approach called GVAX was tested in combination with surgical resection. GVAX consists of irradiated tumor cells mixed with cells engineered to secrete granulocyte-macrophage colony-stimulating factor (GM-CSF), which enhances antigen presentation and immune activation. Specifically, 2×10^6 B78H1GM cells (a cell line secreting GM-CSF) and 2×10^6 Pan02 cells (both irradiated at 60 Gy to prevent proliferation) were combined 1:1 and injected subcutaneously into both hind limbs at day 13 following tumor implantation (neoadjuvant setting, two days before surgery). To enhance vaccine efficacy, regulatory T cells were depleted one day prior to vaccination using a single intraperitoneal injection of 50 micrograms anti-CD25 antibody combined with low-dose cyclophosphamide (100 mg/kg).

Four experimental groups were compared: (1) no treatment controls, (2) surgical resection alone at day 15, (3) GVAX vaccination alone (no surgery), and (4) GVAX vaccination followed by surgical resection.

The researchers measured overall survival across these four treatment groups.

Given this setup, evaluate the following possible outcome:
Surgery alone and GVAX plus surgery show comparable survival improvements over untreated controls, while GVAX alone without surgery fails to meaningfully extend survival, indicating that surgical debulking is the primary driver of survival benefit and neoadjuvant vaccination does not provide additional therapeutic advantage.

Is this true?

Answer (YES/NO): NO